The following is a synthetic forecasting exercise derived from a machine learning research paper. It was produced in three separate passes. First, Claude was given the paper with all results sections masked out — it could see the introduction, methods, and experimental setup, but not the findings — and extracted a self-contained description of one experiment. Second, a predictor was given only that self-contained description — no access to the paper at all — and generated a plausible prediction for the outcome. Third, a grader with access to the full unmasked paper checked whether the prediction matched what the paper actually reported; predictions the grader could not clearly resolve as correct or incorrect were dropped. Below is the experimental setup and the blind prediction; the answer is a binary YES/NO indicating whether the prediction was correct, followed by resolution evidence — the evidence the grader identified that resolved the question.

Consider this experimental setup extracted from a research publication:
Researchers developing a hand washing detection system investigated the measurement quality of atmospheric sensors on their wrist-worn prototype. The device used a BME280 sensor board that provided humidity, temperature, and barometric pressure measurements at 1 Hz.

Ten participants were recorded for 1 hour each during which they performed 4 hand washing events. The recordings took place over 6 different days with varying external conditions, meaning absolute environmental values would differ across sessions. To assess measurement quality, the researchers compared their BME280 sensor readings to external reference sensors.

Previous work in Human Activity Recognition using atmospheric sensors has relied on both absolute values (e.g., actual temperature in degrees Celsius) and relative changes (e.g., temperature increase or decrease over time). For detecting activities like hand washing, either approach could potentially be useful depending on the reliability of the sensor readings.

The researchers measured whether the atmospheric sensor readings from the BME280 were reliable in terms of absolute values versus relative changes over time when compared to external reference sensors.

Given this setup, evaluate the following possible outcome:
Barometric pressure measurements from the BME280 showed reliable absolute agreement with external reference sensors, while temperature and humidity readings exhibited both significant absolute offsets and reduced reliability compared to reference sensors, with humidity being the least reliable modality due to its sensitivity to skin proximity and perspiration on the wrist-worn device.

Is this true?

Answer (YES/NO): NO